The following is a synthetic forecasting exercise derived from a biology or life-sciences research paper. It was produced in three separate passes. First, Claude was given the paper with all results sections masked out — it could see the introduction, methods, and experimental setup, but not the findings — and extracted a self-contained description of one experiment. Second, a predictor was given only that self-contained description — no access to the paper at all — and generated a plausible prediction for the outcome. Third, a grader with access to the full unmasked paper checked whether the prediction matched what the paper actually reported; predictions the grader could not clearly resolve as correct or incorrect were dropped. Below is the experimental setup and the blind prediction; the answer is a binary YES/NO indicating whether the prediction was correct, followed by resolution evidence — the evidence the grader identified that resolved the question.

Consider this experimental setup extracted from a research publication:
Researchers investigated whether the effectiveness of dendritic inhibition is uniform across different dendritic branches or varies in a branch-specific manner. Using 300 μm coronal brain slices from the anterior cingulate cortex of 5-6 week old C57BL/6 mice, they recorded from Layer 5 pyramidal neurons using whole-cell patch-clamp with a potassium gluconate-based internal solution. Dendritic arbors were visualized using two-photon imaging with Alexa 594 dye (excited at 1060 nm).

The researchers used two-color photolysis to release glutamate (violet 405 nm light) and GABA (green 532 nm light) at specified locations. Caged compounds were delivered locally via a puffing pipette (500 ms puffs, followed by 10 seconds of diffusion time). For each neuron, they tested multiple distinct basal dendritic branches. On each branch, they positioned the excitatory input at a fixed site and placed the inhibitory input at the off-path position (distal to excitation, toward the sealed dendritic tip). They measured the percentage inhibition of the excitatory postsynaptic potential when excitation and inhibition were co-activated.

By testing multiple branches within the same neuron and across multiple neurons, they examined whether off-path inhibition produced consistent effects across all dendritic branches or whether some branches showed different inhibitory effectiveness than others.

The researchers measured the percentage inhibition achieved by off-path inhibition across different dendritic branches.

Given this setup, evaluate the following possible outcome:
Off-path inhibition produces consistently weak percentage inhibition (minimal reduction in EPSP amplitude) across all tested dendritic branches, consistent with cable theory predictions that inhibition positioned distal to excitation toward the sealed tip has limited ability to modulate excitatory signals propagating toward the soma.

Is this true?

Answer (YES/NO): NO